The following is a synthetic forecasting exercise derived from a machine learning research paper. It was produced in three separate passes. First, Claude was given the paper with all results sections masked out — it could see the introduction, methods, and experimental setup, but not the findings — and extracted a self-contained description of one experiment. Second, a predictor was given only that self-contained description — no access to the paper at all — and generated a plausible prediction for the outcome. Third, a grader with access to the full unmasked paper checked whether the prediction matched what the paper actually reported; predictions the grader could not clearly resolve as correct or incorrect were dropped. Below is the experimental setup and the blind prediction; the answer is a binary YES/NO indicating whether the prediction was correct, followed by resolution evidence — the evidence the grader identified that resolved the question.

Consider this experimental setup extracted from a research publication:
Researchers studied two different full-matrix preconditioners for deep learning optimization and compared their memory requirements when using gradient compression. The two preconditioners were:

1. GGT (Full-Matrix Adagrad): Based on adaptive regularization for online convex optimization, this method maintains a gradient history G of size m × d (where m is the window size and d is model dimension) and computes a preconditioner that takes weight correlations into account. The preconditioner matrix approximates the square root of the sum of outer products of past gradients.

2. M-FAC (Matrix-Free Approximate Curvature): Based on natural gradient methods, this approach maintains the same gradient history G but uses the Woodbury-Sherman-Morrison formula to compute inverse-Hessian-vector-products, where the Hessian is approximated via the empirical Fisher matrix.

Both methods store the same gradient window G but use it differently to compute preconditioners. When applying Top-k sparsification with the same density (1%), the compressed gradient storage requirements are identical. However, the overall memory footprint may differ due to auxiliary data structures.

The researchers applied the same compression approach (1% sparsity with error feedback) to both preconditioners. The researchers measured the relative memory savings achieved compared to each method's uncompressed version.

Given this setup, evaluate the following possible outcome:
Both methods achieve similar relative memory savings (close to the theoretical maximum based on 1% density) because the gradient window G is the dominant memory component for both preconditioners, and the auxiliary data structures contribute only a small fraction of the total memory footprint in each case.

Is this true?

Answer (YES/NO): NO